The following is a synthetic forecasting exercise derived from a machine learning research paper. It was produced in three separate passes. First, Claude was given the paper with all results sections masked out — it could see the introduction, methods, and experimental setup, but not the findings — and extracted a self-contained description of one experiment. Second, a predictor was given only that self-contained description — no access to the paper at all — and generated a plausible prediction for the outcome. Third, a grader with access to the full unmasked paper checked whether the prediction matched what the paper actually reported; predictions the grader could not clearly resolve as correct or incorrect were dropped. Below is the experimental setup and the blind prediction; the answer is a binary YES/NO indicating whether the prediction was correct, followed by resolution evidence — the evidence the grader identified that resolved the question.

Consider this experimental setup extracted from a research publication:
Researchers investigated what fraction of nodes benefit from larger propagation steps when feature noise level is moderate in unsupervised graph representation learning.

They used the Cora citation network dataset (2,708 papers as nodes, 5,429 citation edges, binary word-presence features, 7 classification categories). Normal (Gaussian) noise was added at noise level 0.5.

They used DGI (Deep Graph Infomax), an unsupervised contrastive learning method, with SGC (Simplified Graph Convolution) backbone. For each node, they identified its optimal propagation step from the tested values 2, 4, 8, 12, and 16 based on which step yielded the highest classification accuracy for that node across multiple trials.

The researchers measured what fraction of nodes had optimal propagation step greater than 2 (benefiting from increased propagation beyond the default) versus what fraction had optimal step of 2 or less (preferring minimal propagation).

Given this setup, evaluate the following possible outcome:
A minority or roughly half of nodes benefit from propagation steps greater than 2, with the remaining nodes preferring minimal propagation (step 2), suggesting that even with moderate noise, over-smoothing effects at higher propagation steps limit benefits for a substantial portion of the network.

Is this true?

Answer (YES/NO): NO